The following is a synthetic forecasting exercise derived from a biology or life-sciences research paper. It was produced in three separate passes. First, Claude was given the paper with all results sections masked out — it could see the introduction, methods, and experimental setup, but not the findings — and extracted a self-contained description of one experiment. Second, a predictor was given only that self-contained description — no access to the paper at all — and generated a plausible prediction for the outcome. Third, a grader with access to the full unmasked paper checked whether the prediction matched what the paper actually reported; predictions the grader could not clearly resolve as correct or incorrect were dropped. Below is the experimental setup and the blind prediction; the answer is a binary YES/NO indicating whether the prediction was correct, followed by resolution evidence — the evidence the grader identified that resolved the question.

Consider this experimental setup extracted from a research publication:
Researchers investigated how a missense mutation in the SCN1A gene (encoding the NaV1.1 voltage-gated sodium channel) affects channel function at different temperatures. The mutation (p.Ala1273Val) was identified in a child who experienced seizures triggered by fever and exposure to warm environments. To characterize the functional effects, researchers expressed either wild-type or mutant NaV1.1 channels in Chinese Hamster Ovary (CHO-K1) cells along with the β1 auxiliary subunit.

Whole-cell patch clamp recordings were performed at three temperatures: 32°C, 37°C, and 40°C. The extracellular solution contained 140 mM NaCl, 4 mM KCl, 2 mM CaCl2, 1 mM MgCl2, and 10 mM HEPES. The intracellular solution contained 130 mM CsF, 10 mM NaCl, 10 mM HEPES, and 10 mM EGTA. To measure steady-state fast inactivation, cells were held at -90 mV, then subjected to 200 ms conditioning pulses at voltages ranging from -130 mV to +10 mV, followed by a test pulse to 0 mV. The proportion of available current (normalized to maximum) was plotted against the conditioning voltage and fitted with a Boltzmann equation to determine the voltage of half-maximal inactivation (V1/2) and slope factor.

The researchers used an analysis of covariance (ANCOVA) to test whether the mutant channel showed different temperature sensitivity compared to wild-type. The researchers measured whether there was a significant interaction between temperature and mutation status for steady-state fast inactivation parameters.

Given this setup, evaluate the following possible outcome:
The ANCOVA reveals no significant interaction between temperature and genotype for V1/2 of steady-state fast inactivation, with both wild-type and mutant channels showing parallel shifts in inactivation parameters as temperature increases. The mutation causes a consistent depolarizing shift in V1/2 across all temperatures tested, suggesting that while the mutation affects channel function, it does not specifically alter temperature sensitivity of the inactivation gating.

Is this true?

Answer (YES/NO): NO